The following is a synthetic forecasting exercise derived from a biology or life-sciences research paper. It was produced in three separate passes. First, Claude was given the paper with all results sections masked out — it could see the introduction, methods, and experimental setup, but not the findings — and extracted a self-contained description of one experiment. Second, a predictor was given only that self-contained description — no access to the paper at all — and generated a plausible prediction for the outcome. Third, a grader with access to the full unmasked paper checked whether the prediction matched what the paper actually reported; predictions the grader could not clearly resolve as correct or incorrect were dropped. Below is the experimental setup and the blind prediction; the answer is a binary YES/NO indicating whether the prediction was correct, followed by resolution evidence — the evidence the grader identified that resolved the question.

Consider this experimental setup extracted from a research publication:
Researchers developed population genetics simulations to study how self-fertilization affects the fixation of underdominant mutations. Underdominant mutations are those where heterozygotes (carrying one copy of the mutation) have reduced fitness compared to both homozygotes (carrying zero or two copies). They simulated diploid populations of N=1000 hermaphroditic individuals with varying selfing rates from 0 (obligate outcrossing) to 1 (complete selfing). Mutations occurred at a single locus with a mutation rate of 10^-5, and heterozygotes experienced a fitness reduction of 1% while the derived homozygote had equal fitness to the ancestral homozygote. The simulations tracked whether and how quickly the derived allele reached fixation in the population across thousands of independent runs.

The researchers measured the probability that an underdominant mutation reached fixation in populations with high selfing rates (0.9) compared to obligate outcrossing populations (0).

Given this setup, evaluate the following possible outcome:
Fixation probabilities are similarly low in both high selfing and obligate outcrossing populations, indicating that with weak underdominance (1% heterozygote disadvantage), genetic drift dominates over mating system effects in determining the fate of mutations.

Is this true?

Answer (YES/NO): NO